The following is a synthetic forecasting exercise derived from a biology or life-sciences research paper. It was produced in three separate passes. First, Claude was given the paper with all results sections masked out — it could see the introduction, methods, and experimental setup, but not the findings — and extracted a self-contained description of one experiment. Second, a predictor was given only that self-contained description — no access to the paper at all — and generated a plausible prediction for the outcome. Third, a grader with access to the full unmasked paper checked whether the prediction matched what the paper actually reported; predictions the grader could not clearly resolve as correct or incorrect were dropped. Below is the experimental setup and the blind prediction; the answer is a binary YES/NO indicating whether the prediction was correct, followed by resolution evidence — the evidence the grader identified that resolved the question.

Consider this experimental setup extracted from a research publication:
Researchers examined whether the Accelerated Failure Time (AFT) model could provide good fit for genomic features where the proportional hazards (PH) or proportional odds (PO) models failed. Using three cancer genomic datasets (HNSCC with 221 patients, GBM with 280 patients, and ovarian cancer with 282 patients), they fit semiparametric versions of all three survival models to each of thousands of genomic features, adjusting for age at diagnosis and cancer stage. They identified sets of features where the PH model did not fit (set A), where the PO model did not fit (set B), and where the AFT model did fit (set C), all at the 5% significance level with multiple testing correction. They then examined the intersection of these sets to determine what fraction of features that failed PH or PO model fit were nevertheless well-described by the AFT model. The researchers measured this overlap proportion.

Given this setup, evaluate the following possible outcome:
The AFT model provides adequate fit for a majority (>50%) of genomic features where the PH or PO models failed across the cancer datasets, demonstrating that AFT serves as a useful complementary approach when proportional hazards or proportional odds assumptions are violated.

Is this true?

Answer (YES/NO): YES